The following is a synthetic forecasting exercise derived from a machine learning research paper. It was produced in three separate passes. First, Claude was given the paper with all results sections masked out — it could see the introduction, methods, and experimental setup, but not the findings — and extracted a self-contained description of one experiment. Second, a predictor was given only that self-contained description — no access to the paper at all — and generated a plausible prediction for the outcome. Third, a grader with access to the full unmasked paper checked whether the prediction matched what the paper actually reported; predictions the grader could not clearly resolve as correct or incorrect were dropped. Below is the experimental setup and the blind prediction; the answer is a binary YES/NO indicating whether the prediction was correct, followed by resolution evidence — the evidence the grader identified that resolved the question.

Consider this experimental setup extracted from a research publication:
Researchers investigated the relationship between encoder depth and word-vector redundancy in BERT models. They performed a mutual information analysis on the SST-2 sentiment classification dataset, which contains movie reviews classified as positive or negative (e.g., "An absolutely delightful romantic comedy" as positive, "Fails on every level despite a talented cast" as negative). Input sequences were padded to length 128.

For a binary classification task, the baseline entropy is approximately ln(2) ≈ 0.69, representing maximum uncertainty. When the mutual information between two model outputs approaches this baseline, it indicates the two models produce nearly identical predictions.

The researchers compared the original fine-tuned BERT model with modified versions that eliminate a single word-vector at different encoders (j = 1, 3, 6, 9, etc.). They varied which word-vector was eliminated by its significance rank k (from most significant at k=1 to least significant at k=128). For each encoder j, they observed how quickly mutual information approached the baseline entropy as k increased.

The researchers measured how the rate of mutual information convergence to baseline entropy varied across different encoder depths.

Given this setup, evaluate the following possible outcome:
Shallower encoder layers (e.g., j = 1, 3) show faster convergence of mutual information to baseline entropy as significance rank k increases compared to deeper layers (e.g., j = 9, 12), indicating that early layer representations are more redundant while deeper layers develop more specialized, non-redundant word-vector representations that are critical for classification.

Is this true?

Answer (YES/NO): NO